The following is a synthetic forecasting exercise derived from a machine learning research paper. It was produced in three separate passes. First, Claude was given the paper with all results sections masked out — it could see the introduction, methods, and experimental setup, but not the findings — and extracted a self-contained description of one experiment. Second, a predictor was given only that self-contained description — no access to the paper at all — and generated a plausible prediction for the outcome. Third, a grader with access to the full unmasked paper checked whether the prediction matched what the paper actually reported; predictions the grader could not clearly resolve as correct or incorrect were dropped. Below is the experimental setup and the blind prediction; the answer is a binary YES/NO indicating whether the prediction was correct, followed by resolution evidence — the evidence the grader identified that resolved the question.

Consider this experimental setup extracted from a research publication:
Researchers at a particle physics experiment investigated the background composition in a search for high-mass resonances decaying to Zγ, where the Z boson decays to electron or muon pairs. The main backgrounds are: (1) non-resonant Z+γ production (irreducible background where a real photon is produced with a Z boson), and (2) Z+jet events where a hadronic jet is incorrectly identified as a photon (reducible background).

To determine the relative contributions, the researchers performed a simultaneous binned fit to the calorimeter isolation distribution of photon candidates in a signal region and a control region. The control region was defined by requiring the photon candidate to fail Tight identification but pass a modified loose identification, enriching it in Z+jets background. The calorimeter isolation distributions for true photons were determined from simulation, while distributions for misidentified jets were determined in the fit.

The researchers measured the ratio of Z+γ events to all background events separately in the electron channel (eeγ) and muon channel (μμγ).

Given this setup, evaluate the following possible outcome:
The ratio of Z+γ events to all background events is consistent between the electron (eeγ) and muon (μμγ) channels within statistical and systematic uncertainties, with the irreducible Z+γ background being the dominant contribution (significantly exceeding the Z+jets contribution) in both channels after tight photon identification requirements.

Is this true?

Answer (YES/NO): YES